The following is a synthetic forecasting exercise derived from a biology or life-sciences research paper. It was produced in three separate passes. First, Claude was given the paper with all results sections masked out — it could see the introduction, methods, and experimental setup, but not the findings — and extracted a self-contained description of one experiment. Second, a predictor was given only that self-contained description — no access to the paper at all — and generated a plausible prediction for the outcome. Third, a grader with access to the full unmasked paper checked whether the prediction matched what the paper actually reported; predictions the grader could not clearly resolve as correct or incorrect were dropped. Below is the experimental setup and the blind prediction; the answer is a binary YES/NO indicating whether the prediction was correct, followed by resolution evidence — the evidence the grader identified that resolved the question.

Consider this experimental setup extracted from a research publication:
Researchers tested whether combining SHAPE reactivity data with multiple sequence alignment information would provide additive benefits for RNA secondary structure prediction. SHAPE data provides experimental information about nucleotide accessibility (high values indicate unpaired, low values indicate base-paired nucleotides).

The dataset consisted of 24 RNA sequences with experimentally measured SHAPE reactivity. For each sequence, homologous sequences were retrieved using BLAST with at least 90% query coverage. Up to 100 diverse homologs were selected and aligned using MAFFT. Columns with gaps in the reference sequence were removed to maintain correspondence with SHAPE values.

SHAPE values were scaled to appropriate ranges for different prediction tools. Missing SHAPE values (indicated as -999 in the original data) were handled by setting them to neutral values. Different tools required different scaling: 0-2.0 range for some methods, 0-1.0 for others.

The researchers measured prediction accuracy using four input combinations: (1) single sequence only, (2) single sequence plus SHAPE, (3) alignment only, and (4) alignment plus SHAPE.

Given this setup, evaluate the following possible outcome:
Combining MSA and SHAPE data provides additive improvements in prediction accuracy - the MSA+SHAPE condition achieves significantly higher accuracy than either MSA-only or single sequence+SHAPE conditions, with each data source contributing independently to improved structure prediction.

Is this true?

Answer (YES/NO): NO